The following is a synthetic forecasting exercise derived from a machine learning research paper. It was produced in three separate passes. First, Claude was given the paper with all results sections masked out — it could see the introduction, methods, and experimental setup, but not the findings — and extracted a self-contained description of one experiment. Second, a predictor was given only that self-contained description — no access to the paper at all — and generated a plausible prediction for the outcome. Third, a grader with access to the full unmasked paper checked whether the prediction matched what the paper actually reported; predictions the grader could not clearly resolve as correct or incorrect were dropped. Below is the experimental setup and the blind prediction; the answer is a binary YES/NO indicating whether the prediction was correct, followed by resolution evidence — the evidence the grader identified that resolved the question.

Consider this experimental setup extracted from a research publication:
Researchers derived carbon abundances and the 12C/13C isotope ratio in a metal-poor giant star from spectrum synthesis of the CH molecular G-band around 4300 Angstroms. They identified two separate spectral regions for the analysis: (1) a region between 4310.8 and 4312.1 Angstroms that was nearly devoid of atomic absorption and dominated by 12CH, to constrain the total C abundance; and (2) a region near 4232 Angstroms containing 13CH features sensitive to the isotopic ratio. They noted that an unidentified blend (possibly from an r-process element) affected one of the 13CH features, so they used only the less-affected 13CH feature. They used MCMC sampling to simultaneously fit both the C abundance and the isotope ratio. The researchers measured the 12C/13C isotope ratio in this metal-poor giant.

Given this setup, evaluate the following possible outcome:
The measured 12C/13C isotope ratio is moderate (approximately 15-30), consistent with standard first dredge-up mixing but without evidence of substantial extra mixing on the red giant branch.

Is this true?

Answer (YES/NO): NO